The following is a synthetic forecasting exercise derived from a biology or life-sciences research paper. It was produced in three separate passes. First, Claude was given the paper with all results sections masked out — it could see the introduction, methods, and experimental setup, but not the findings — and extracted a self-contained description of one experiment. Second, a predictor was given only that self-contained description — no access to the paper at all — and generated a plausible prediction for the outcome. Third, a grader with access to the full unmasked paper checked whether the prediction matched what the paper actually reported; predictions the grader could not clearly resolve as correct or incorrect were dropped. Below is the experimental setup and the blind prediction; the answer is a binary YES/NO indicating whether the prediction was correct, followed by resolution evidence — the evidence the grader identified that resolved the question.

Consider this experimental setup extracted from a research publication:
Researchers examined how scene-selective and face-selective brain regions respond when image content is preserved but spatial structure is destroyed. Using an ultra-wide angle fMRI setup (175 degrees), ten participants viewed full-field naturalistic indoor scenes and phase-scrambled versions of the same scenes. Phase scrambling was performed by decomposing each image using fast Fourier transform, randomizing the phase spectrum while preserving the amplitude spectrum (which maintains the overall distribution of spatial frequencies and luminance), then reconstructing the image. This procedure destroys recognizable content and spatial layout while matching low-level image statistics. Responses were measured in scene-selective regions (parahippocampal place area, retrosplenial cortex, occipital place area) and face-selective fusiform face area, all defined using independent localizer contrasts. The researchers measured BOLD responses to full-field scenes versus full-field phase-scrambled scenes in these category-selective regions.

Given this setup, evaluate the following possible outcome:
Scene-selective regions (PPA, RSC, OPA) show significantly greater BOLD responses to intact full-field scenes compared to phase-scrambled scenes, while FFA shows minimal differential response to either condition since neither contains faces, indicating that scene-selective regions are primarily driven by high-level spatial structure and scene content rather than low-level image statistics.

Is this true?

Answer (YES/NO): YES